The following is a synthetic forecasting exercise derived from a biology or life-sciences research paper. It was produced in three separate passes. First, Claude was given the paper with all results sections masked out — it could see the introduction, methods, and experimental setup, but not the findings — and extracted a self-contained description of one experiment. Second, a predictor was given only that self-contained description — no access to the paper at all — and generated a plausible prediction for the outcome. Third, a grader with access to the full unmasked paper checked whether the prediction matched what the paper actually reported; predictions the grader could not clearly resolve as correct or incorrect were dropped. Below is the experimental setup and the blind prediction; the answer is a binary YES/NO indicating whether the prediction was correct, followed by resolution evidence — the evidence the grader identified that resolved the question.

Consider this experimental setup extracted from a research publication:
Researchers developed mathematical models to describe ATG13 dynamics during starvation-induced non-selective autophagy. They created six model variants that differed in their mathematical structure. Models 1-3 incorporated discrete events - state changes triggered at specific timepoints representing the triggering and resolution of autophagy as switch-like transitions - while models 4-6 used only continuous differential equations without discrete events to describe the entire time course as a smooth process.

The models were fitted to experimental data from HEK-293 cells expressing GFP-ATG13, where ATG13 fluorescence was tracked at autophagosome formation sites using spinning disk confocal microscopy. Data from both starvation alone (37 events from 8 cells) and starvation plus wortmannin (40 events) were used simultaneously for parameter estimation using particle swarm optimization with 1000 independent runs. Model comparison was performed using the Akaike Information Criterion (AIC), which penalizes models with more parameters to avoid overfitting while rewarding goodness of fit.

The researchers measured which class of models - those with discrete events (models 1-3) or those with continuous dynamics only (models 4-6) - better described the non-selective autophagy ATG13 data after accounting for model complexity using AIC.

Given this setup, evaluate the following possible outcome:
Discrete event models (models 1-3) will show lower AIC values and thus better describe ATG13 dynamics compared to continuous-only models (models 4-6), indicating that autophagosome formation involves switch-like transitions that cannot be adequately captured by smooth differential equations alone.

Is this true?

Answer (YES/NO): YES